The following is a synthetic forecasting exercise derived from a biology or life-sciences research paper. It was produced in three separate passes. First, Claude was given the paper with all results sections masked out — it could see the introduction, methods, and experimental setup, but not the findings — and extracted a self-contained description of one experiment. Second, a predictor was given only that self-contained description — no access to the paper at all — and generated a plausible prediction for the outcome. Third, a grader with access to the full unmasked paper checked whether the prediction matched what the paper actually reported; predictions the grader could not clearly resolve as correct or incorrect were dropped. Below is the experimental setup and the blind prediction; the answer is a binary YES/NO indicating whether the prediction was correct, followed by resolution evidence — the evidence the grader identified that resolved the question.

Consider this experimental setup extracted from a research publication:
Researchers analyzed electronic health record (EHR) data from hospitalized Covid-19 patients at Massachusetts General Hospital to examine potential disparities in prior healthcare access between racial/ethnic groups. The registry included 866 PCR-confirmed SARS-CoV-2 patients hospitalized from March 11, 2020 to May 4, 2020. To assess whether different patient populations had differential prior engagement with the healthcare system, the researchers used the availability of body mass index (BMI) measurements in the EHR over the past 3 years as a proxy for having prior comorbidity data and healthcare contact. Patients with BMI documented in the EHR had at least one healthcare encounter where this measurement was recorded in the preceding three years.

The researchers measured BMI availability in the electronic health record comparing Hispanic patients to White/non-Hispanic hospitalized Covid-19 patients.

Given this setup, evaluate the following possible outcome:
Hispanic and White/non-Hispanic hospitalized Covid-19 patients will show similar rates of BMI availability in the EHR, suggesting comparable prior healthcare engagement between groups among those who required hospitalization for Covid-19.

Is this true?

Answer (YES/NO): NO